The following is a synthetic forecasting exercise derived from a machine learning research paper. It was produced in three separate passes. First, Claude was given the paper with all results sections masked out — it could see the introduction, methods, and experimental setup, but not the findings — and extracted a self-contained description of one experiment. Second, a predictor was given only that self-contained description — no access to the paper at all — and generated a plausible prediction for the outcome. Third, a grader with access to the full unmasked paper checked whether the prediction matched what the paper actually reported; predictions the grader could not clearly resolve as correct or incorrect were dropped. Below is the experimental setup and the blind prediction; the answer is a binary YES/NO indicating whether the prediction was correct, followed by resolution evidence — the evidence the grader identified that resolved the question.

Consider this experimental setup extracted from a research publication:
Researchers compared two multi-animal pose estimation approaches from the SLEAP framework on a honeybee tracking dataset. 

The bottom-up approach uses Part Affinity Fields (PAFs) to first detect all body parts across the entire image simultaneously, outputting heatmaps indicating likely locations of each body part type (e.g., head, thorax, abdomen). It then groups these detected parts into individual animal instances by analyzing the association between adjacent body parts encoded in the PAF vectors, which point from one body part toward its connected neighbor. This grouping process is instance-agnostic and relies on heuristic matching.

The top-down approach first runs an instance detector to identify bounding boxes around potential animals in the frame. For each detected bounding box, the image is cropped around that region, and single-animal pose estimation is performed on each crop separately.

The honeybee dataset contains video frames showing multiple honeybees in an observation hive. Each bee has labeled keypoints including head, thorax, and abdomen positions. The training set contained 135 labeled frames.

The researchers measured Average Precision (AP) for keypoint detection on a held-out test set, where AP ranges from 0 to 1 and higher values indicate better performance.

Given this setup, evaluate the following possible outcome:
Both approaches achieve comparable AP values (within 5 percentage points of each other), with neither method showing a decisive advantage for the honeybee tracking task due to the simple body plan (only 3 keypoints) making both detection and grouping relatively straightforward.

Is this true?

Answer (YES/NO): YES